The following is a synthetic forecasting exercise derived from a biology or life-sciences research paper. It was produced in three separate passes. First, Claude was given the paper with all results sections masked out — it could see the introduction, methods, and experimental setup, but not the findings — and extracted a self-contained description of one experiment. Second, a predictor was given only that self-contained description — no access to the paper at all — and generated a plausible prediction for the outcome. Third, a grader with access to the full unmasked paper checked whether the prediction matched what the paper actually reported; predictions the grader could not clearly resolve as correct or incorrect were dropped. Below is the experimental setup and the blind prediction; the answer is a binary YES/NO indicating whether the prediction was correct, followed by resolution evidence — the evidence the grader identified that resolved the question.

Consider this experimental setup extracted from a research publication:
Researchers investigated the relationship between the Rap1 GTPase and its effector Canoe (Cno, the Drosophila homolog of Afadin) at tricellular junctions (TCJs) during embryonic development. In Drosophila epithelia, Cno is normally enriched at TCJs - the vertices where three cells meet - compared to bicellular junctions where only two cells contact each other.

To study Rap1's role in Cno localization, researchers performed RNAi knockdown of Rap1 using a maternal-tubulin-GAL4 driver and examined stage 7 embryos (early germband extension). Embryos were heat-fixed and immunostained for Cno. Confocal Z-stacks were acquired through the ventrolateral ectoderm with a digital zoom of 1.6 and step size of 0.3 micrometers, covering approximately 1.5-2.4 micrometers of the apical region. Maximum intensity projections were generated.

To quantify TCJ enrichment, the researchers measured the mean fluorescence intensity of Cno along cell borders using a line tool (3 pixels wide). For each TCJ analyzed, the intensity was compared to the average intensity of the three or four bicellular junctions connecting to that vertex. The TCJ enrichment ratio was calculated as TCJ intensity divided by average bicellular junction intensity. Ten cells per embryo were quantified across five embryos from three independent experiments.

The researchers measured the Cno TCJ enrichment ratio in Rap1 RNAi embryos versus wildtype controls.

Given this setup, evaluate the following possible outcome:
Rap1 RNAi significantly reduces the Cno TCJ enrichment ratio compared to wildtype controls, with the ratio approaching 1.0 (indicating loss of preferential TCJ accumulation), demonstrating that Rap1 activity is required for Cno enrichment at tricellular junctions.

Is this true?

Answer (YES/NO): YES